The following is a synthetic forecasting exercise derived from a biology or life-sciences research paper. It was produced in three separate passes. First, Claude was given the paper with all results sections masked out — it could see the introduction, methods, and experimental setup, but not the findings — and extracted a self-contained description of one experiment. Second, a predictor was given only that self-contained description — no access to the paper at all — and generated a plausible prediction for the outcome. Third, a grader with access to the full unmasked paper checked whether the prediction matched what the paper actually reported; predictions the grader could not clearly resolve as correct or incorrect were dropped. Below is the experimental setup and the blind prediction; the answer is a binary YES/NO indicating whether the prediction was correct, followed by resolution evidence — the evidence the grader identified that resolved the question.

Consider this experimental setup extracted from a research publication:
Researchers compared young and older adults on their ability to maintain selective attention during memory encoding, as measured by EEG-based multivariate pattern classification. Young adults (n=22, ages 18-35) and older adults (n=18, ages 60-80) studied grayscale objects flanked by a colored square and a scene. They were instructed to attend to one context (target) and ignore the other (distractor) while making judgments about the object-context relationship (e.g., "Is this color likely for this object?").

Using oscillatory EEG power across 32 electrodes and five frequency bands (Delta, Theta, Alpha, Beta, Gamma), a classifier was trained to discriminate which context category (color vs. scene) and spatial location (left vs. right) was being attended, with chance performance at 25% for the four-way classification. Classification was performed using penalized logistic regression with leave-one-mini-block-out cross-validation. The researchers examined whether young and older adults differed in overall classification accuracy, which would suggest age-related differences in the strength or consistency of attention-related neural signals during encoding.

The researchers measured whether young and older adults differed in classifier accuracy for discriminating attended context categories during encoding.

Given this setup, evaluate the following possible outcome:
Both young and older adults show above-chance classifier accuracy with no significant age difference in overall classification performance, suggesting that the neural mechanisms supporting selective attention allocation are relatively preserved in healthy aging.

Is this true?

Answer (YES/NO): YES